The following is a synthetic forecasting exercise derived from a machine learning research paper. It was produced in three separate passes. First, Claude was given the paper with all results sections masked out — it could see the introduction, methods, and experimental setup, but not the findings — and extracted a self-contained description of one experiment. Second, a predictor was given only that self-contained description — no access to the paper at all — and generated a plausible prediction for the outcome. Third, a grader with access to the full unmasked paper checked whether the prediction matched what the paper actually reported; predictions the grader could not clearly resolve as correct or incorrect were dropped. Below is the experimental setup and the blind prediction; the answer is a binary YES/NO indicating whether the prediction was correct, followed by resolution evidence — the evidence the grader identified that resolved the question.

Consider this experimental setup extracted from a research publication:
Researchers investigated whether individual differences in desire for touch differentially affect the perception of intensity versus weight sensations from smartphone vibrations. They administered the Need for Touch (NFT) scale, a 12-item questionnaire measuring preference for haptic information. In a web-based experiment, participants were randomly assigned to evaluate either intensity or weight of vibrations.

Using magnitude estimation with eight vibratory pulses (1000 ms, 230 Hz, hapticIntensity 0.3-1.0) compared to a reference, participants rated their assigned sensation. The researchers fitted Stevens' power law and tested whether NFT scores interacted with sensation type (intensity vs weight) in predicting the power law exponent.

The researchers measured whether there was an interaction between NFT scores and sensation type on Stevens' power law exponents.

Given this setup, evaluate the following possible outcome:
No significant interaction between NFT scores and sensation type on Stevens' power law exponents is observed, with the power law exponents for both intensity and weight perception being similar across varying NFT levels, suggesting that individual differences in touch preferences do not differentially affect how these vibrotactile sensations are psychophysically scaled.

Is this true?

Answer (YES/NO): YES